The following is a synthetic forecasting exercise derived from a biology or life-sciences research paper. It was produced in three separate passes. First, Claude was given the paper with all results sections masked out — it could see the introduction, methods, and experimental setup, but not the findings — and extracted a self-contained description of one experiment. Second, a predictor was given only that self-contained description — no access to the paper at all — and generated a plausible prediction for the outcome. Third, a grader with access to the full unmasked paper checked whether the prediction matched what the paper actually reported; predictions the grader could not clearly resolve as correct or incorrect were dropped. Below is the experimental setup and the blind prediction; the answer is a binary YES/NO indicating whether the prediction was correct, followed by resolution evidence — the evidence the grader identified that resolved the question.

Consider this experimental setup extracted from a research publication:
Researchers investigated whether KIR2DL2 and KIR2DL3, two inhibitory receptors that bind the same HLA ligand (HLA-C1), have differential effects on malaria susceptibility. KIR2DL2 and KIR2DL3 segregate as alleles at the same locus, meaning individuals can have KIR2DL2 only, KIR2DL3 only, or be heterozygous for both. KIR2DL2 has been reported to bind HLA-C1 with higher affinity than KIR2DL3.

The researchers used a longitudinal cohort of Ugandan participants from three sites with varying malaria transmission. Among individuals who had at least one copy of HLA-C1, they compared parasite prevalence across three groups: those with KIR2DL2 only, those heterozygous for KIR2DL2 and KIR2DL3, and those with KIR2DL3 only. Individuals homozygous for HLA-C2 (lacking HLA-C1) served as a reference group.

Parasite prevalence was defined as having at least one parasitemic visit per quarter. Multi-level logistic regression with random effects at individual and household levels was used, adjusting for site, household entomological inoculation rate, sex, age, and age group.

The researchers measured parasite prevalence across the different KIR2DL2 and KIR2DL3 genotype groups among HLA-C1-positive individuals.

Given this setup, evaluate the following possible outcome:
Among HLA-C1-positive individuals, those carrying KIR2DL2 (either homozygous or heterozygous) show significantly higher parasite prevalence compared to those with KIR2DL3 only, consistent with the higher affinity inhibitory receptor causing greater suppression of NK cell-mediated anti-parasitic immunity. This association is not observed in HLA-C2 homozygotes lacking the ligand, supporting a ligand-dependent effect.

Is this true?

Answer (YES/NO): NO